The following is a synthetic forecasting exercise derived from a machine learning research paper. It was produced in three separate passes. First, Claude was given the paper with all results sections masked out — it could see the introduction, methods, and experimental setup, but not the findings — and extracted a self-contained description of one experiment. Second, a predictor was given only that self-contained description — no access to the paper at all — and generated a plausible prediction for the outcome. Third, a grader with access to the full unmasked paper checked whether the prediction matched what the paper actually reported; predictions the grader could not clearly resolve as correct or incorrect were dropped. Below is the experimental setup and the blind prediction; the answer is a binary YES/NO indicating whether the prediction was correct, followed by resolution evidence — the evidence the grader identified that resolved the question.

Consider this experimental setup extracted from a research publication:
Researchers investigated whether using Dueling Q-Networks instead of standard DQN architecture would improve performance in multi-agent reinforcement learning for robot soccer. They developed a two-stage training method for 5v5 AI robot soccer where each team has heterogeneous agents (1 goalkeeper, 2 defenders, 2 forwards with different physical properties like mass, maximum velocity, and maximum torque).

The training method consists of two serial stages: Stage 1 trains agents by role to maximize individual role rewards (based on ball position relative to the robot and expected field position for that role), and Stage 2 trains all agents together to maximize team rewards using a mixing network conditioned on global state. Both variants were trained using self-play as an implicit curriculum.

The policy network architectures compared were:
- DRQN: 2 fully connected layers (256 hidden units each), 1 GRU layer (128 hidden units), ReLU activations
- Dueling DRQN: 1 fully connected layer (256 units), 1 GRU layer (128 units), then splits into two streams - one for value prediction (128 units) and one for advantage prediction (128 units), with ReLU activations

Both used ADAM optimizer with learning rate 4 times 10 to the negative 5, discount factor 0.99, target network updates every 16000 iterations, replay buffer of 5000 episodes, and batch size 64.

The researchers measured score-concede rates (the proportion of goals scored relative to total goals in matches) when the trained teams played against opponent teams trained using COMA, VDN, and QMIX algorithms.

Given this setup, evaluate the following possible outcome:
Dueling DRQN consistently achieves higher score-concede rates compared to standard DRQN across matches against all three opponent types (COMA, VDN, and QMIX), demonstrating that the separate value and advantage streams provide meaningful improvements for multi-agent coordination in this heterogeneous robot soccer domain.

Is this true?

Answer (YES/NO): YES